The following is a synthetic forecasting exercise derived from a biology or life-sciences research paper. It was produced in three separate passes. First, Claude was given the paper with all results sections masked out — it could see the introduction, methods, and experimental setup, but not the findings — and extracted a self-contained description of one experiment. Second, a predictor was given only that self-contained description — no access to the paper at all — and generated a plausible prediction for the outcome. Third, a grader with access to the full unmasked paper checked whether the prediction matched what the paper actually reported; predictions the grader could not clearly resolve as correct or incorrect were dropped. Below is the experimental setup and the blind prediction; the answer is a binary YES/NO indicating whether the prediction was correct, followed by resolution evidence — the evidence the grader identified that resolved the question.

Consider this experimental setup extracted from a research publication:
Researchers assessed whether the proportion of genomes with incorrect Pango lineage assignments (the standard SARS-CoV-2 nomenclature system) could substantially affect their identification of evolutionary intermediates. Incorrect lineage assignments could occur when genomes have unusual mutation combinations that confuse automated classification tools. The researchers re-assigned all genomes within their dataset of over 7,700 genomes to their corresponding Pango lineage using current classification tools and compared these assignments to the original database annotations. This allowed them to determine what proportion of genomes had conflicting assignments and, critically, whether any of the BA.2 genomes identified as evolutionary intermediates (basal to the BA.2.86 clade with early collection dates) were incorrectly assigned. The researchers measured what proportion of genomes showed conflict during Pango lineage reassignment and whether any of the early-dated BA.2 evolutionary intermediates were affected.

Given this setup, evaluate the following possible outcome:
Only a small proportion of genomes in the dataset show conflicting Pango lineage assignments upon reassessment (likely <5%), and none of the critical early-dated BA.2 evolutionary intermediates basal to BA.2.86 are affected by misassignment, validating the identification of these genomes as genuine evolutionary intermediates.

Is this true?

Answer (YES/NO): YES